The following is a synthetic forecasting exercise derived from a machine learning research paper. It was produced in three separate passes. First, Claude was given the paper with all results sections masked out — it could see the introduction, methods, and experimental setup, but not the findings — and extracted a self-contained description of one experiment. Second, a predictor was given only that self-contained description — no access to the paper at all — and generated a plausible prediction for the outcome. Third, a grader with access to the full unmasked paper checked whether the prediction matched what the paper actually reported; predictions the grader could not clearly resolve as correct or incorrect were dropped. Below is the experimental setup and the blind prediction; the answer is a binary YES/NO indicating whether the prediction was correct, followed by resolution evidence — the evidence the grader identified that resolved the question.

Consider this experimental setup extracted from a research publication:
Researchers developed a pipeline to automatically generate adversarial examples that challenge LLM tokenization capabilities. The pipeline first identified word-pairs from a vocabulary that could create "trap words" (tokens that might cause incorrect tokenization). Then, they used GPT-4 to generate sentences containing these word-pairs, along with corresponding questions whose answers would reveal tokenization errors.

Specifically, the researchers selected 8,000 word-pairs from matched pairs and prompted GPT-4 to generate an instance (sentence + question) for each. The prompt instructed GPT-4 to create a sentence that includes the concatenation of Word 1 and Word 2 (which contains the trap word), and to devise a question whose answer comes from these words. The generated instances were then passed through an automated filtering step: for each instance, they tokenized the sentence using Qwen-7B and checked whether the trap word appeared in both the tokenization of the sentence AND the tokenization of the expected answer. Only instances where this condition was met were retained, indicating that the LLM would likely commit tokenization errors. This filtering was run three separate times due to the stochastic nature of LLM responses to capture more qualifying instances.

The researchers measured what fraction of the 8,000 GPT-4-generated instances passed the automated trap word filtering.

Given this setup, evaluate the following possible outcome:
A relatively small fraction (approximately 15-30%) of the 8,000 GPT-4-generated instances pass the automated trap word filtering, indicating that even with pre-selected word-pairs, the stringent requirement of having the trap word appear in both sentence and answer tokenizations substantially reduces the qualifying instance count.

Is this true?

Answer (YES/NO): NO